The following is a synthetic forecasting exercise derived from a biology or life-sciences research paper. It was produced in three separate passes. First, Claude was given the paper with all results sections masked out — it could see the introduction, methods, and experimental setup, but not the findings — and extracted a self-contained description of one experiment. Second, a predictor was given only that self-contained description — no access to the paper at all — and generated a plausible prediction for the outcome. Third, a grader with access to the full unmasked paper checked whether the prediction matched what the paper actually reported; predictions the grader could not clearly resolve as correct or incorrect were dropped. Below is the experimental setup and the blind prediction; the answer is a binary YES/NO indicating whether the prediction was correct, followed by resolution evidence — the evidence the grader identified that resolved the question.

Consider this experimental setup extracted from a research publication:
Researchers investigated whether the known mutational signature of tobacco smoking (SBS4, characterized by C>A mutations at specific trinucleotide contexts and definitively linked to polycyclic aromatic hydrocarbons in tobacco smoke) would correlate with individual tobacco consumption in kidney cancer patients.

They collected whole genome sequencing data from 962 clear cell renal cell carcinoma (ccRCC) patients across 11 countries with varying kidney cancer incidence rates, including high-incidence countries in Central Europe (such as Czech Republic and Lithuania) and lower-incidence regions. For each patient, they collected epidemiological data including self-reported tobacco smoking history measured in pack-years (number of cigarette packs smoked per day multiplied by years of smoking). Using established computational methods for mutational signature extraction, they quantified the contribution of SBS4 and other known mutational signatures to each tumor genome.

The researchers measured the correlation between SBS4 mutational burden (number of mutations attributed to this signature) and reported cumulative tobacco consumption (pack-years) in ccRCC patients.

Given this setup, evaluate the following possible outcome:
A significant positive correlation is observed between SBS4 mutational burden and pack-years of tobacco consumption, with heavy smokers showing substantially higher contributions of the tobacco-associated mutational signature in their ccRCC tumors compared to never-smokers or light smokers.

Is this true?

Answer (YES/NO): YES